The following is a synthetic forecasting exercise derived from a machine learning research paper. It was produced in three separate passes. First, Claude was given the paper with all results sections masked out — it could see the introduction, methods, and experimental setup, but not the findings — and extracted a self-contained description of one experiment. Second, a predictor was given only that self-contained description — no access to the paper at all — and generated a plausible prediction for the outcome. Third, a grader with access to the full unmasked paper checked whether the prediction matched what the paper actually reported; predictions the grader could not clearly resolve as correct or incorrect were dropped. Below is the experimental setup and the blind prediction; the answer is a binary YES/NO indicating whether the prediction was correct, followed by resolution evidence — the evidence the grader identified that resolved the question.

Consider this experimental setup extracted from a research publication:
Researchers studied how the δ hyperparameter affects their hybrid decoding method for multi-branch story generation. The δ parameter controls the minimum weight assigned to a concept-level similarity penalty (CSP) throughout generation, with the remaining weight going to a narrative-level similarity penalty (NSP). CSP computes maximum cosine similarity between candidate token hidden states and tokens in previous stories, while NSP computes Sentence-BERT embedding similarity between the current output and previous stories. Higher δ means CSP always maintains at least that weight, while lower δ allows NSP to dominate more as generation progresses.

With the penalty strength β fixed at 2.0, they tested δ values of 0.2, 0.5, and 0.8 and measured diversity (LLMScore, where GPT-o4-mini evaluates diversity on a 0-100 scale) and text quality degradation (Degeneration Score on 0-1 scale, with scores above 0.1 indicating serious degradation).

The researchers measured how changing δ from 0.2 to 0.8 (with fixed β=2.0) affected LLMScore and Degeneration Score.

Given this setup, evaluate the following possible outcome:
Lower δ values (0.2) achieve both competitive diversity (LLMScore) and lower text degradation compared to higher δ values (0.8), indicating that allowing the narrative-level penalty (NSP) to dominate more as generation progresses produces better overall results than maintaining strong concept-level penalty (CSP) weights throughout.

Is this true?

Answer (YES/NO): NO